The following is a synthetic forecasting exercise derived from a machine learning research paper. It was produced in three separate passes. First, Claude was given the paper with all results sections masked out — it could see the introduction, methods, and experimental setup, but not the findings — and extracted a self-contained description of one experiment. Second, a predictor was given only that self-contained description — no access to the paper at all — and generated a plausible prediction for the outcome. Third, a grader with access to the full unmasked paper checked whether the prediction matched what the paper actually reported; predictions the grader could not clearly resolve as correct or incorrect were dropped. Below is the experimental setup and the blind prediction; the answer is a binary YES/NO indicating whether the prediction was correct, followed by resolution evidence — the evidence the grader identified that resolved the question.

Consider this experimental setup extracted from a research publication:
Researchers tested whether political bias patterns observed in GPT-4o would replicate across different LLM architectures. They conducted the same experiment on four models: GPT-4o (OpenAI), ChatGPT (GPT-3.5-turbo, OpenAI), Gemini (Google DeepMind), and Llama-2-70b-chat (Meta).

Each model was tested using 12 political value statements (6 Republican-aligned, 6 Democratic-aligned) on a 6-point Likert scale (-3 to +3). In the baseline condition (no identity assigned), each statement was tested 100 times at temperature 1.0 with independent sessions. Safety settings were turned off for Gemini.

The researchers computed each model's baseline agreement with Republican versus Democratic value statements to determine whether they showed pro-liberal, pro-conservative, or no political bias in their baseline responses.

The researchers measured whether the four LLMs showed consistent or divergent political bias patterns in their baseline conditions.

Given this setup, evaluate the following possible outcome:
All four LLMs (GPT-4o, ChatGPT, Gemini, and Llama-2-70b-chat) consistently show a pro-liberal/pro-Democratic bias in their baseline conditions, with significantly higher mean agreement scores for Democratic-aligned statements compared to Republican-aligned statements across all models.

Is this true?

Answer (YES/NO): YES